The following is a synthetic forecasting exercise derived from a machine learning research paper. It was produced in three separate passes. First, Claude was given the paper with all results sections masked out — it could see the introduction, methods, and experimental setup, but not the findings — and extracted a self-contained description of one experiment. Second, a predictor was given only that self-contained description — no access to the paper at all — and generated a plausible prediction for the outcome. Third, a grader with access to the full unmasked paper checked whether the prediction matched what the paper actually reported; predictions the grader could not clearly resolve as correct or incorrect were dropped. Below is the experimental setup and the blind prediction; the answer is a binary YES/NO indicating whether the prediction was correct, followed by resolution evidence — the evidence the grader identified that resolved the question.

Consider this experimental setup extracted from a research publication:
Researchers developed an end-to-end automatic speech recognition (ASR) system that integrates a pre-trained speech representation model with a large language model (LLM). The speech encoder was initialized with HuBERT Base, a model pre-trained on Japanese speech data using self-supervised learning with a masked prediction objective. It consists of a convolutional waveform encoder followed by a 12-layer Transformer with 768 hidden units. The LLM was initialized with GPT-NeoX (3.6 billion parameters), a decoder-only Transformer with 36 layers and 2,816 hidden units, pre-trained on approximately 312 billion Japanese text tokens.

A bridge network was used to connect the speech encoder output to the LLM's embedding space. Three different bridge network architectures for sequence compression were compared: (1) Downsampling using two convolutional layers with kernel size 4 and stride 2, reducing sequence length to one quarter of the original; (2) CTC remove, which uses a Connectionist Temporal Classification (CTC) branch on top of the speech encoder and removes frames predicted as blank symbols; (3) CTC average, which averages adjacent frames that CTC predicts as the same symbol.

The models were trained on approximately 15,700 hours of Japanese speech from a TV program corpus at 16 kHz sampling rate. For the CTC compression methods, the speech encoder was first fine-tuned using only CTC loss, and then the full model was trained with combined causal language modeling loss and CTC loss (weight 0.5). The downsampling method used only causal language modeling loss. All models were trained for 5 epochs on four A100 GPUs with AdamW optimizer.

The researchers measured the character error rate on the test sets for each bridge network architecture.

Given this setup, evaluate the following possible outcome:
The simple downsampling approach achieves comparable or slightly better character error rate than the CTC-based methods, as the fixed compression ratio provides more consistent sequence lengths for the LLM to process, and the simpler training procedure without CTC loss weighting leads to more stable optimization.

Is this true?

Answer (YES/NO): NO